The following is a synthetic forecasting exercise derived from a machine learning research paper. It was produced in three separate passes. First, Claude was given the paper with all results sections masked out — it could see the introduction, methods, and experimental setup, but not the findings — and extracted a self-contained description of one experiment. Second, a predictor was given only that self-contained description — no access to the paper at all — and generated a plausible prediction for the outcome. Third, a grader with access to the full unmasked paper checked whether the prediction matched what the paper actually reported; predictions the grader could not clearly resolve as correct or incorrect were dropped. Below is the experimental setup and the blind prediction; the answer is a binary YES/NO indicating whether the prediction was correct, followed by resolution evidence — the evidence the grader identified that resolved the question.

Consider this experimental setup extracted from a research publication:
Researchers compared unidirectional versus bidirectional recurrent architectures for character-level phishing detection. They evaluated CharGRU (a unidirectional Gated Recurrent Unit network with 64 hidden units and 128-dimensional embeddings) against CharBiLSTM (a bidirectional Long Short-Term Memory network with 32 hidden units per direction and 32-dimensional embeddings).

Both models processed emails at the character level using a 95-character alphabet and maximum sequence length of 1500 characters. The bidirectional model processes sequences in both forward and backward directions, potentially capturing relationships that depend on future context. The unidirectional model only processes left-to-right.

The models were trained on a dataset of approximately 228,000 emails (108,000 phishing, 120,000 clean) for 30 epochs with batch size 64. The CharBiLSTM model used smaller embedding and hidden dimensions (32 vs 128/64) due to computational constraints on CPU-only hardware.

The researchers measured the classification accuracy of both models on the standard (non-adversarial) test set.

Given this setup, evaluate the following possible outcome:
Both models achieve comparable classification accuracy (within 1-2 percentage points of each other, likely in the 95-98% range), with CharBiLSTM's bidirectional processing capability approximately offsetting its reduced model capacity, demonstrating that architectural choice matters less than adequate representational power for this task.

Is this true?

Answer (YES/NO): YES